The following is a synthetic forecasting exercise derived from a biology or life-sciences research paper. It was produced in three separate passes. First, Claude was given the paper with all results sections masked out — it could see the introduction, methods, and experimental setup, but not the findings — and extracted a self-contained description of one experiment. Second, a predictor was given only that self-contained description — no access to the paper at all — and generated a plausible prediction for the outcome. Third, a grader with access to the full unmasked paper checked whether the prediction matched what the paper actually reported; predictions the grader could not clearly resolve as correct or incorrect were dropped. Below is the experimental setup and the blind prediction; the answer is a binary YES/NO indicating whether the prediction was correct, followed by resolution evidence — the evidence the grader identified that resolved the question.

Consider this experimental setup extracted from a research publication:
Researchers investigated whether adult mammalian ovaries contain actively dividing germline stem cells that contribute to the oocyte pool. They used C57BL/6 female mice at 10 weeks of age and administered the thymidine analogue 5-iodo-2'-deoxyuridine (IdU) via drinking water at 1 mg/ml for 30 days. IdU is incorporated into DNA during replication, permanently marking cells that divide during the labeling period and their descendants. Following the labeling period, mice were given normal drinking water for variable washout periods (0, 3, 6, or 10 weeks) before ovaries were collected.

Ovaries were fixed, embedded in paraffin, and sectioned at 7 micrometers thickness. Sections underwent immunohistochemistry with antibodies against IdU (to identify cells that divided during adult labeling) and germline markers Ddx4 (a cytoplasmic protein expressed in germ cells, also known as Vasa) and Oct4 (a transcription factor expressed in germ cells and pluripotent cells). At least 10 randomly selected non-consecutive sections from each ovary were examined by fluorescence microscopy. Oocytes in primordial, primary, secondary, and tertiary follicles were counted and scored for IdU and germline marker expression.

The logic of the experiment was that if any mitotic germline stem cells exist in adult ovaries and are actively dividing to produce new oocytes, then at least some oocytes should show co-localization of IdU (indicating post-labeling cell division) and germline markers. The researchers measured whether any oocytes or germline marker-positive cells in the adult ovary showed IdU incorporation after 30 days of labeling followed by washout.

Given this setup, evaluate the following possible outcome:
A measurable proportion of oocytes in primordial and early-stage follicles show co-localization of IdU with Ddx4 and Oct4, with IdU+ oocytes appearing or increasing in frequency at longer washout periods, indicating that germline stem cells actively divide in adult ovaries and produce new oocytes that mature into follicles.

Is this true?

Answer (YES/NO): NO